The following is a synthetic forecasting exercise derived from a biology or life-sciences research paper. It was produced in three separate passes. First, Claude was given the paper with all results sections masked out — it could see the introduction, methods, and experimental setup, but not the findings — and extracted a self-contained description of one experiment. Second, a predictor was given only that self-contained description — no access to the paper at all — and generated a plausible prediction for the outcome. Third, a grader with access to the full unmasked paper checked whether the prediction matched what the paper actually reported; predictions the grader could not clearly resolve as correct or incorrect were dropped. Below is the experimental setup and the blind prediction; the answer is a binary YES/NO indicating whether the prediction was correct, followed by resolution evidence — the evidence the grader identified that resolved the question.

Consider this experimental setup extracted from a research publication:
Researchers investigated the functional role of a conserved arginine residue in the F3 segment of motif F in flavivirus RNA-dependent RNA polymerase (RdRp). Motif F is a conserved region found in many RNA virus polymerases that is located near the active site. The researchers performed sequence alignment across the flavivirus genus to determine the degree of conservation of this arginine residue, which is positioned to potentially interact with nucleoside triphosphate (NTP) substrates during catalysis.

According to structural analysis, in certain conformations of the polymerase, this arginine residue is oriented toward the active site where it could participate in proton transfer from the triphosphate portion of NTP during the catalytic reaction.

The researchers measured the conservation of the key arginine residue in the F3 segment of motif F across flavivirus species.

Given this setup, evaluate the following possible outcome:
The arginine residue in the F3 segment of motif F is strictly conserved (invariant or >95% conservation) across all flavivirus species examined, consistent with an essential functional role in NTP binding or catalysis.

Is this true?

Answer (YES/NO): YES